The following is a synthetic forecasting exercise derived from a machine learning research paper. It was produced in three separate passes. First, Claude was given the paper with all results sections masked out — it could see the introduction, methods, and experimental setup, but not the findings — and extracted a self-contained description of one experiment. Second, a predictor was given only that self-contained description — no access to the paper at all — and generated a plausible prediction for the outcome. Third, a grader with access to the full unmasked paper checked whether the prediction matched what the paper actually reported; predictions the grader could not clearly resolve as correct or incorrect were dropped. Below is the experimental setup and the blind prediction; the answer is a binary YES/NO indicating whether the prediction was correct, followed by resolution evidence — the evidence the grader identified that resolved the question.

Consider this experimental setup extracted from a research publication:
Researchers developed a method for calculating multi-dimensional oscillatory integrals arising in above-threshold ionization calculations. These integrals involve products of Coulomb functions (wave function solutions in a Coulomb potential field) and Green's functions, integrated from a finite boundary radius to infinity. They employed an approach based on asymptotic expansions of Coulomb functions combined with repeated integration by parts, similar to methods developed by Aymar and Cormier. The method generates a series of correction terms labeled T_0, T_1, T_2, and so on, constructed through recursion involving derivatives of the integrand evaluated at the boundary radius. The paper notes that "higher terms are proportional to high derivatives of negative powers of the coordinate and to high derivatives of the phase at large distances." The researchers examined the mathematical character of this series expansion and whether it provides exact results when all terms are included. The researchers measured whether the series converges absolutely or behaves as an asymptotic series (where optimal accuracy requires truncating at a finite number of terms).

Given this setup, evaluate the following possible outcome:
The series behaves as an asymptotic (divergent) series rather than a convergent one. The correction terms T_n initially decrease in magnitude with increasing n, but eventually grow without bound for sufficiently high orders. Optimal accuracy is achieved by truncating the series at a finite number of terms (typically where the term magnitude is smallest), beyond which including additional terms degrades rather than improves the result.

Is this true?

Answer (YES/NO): YES